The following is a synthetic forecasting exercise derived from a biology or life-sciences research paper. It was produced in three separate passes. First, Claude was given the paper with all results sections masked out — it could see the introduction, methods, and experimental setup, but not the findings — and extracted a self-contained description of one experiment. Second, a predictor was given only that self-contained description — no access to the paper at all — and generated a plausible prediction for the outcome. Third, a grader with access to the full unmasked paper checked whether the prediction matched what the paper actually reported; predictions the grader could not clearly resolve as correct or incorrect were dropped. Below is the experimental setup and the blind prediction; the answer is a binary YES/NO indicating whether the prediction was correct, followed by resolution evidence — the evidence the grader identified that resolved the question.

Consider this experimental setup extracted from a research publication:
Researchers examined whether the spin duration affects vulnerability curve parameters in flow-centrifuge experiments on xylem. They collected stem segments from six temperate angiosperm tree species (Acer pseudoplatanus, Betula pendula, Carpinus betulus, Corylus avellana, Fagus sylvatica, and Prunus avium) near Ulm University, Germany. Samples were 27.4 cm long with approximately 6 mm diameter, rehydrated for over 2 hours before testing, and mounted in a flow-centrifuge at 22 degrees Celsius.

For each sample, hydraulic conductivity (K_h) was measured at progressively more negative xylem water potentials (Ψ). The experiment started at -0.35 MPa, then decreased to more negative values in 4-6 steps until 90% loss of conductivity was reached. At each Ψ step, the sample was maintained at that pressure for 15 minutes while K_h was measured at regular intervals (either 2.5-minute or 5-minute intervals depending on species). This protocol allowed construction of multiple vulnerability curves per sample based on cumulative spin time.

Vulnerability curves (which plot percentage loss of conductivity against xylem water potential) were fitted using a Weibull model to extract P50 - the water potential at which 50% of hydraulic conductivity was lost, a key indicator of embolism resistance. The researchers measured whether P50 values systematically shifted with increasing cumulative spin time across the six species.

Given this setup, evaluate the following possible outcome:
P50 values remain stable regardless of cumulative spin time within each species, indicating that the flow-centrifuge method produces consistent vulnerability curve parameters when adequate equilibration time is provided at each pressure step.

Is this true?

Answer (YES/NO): NO